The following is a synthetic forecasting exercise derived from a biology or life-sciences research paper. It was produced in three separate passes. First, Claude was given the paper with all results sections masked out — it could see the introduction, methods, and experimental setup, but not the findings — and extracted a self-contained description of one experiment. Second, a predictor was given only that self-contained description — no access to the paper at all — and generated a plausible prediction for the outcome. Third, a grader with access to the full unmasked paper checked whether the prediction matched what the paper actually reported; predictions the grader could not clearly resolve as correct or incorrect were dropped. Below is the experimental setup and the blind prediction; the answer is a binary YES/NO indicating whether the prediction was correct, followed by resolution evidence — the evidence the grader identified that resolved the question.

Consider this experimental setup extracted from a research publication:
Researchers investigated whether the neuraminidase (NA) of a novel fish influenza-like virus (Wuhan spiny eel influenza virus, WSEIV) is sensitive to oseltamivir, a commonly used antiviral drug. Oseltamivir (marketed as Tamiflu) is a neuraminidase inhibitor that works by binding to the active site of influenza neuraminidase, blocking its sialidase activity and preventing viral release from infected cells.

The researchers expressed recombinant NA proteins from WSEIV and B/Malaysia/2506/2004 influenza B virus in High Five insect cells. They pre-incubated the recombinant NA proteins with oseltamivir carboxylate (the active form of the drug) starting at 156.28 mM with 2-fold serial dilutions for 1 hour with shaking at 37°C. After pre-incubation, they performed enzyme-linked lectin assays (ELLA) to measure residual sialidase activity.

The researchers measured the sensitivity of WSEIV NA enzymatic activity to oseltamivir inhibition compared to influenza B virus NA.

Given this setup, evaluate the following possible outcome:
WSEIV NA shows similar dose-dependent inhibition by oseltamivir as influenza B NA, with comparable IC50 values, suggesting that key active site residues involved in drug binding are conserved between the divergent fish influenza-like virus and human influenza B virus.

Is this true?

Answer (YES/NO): YES